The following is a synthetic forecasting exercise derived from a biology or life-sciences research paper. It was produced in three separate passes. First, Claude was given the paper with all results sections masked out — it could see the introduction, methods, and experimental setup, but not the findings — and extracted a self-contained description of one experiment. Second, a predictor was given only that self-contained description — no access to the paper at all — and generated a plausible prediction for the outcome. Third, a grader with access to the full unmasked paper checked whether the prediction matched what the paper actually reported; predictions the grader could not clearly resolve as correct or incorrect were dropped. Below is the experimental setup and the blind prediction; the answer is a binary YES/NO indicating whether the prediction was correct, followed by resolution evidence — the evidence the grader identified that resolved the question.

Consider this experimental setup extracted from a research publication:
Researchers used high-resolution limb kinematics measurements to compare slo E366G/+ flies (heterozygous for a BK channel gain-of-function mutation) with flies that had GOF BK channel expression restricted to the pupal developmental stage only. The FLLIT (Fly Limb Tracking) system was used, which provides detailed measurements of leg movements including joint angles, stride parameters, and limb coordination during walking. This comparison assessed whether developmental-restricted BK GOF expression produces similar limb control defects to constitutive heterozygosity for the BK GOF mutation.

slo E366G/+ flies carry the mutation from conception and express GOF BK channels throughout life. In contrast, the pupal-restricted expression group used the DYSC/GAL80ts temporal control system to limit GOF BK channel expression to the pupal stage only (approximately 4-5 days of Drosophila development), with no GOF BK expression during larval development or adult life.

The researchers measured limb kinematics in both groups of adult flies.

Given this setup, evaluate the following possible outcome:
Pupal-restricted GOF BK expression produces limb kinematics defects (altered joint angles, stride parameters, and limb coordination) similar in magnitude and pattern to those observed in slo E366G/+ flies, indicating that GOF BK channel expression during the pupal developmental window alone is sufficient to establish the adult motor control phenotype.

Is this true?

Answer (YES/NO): YES